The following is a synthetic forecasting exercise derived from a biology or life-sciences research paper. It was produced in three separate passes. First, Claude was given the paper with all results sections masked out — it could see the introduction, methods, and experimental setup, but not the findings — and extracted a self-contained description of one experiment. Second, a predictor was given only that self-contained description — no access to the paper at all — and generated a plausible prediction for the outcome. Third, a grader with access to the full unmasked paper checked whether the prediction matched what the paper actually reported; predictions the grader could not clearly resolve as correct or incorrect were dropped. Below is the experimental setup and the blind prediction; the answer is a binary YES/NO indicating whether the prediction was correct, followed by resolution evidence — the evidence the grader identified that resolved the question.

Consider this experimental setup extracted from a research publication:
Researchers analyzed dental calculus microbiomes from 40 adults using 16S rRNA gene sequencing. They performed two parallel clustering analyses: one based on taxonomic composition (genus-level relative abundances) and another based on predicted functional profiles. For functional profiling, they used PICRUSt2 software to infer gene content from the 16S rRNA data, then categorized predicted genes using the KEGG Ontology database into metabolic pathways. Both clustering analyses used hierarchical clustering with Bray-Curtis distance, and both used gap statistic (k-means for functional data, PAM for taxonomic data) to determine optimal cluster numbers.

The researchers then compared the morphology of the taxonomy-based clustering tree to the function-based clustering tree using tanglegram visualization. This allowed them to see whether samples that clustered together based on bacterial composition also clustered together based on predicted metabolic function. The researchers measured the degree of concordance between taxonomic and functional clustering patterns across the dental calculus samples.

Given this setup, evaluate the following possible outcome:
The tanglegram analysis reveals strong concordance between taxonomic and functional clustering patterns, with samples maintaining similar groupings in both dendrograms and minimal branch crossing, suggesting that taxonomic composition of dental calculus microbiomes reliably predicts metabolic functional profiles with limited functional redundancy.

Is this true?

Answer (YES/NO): NO